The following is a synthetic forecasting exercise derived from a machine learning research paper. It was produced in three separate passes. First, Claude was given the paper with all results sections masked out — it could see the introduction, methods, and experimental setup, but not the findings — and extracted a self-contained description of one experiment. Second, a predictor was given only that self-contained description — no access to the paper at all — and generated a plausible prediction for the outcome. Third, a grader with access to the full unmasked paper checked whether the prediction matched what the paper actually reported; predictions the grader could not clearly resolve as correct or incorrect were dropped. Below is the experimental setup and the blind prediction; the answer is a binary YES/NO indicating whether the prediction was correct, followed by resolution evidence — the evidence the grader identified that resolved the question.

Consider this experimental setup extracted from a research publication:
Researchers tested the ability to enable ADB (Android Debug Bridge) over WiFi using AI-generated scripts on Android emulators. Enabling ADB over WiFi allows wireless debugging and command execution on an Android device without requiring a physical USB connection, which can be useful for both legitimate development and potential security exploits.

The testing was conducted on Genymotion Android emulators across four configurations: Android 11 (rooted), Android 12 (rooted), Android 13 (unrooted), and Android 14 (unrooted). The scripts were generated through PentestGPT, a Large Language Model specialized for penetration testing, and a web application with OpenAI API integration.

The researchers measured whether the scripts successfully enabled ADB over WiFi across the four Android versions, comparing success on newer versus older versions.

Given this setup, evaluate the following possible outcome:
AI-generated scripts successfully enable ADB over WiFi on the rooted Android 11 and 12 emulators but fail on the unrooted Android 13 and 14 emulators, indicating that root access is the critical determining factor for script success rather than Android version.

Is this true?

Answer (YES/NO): NO